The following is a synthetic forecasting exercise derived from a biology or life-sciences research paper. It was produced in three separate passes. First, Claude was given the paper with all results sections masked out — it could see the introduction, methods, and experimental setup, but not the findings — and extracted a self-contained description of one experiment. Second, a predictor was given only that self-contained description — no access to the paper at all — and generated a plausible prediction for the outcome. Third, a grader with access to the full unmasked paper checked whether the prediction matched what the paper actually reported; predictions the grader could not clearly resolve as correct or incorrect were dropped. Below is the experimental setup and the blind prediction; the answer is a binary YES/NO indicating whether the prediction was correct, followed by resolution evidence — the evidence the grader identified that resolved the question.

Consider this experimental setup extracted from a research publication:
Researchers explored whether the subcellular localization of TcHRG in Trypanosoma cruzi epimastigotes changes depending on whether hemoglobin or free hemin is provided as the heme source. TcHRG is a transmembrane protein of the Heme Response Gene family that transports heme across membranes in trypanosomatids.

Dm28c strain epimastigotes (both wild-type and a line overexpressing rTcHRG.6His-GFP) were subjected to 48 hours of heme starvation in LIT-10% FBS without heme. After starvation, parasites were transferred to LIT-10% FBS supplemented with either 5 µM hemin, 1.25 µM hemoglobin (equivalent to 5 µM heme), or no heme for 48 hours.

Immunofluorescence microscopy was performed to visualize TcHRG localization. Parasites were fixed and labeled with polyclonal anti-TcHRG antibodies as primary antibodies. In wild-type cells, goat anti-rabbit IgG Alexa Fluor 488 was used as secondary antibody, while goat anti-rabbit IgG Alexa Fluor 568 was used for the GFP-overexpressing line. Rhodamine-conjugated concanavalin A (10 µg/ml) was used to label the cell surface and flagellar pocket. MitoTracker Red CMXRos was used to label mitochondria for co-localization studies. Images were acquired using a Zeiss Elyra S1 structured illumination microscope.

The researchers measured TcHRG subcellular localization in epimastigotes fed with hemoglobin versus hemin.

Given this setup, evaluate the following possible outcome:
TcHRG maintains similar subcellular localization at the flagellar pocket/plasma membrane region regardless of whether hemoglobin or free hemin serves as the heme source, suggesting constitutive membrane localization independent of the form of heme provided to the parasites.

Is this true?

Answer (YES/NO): YES